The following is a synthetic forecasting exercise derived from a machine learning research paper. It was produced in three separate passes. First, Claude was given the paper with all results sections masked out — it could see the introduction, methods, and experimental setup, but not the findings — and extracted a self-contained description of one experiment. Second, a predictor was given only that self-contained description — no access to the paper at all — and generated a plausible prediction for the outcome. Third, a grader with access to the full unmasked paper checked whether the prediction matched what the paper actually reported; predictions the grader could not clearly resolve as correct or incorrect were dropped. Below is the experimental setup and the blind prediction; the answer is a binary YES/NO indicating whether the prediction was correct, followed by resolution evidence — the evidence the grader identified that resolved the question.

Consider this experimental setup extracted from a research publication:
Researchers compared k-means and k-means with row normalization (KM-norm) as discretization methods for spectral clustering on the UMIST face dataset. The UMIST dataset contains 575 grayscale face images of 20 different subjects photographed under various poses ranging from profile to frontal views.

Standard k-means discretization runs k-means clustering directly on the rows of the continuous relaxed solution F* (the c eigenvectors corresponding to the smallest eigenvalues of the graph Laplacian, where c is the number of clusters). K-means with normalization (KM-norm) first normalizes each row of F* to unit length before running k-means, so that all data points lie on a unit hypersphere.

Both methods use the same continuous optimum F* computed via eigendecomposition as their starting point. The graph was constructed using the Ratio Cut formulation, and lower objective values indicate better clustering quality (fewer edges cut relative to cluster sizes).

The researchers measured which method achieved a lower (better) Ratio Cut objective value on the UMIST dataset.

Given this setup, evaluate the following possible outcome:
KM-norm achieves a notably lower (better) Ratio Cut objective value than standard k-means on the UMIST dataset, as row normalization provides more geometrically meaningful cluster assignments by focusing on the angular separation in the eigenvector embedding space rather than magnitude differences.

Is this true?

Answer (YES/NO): YES